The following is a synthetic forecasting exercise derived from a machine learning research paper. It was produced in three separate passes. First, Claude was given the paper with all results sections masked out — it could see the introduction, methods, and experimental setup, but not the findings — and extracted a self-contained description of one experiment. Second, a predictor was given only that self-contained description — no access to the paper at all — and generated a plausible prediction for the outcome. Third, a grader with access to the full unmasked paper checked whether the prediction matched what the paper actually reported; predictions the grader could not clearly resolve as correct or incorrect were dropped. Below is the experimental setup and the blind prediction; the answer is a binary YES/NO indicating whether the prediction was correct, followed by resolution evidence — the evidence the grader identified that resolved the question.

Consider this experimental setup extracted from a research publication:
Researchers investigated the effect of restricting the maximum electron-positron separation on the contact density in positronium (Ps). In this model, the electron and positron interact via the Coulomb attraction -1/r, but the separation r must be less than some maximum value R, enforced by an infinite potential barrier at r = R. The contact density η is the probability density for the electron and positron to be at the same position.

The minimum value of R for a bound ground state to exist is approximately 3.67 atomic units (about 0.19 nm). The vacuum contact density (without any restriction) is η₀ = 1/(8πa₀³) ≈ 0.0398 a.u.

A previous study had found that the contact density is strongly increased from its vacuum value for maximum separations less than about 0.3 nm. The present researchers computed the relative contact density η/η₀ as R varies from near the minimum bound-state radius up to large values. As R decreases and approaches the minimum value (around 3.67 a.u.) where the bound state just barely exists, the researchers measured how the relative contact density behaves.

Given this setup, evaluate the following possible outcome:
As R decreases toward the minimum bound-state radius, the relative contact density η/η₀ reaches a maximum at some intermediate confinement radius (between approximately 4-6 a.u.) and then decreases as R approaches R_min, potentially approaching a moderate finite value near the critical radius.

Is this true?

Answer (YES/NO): NO